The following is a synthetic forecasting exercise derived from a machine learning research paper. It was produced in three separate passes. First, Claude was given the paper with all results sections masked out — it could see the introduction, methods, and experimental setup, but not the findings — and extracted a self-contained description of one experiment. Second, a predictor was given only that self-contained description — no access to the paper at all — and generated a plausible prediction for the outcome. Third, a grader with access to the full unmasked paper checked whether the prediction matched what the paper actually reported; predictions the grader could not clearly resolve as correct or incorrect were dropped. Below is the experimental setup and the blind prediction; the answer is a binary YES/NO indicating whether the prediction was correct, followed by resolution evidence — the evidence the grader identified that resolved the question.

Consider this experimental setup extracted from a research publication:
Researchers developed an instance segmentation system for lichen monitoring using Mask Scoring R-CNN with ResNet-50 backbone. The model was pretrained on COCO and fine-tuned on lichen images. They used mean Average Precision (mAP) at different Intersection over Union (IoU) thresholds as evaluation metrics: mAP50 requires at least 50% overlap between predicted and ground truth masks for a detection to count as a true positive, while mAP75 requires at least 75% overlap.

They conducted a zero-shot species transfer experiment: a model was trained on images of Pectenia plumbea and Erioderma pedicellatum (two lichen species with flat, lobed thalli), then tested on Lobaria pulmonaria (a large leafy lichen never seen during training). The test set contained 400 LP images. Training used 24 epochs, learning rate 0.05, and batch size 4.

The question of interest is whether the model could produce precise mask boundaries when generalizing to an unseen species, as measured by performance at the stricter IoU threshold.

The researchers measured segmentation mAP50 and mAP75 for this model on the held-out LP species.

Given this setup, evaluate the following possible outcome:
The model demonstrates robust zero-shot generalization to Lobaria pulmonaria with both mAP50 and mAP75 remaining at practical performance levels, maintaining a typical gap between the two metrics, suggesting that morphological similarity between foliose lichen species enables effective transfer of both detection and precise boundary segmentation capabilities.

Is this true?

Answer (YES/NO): YES